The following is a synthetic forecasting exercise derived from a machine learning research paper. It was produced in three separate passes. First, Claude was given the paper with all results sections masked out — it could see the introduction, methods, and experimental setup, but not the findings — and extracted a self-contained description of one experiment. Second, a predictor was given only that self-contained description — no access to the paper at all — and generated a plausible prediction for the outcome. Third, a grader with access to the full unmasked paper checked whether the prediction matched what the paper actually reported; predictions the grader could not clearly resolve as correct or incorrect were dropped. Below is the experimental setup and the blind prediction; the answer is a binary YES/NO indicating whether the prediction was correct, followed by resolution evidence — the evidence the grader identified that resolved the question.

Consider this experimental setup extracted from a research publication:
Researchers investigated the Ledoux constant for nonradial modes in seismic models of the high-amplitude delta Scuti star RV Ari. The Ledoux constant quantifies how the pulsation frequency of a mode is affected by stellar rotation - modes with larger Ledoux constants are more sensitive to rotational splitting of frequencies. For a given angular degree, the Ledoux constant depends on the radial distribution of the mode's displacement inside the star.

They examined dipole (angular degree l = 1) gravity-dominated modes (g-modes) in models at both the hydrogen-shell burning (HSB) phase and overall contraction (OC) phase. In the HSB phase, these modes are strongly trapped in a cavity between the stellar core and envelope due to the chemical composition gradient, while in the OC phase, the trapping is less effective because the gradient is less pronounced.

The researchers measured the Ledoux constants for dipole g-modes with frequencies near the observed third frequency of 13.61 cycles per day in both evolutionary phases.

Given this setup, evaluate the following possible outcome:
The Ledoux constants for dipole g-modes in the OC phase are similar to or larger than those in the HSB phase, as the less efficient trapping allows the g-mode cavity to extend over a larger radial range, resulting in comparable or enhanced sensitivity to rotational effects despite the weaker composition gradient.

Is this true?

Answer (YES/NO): NO